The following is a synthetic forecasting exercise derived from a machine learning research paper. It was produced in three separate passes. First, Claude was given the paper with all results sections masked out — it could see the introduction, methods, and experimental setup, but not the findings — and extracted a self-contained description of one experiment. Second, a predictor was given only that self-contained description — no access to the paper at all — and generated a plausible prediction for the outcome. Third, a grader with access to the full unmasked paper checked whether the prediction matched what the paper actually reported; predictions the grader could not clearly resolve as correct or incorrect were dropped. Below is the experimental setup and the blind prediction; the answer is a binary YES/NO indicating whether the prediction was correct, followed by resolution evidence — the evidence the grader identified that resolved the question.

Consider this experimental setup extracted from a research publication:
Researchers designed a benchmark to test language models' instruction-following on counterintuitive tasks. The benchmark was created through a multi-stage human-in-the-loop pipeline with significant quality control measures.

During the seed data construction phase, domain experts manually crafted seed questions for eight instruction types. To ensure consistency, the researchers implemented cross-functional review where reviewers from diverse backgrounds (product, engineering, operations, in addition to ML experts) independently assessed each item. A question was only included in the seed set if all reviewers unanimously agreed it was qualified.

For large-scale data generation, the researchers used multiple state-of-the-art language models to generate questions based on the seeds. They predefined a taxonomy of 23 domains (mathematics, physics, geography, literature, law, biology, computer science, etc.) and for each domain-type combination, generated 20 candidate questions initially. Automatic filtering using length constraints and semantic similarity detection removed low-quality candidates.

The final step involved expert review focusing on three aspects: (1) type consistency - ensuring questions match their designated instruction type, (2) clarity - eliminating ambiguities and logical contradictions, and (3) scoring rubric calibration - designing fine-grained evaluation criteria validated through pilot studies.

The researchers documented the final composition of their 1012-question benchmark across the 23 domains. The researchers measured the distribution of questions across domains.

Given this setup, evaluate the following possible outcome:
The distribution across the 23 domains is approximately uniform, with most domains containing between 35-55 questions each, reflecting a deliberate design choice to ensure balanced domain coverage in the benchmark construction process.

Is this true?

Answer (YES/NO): NO